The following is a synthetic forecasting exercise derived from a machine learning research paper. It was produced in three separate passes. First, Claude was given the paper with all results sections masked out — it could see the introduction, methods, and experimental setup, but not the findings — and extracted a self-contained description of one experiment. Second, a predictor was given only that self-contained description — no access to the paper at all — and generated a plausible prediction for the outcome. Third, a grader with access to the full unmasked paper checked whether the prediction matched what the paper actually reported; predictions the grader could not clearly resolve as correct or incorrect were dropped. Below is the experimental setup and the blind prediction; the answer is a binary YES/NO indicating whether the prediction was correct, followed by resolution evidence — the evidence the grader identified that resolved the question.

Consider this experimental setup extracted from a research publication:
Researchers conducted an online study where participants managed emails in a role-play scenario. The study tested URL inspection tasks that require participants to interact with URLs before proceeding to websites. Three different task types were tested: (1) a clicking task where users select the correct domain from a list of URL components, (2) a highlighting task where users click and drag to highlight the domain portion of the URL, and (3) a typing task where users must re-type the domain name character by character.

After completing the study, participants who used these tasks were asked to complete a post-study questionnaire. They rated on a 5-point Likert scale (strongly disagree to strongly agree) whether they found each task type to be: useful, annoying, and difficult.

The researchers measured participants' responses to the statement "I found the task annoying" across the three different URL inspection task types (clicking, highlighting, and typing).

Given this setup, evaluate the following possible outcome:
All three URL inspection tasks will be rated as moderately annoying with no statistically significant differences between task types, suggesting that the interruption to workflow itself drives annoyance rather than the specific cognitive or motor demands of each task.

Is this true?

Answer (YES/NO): NO